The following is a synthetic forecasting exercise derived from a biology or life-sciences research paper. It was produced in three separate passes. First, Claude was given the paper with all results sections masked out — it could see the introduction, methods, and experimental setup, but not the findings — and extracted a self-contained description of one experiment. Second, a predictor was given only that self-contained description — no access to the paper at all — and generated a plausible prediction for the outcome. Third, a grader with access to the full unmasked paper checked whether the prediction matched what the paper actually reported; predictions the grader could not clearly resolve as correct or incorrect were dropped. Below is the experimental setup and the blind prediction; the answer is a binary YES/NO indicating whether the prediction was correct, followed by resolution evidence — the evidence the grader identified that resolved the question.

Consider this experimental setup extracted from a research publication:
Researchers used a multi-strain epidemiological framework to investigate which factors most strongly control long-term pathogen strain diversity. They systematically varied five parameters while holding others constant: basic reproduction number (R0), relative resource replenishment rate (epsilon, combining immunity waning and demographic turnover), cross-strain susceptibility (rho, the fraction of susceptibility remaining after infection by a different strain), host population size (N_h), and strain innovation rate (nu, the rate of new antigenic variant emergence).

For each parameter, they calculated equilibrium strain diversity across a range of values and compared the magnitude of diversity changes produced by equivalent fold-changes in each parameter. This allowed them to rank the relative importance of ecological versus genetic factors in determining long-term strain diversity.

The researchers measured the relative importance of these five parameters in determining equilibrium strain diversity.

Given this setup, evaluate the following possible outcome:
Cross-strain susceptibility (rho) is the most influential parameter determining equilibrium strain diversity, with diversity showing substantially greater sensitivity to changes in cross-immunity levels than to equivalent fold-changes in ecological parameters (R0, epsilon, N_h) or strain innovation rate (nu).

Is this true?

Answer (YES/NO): NO